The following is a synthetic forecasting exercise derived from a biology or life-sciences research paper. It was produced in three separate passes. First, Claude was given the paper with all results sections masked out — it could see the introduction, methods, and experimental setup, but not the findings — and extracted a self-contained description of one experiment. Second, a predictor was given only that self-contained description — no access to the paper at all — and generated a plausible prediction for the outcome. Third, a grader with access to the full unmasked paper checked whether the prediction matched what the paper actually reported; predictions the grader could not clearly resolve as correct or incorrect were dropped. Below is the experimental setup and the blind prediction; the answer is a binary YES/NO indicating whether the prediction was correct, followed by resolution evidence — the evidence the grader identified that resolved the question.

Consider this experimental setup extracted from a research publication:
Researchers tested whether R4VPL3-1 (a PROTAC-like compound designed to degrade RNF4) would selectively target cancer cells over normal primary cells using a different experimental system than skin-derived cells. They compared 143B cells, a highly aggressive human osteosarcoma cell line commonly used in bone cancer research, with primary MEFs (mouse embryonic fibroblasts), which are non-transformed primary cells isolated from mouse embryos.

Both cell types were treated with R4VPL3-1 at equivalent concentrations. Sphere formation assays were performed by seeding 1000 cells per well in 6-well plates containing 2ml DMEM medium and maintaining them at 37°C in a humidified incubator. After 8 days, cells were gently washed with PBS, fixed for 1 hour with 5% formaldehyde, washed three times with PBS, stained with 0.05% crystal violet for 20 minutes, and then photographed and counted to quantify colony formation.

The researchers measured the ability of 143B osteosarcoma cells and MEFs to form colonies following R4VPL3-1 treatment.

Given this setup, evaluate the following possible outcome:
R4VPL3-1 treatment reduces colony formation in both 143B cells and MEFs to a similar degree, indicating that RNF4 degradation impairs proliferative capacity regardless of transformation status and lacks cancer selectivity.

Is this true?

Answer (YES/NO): NO